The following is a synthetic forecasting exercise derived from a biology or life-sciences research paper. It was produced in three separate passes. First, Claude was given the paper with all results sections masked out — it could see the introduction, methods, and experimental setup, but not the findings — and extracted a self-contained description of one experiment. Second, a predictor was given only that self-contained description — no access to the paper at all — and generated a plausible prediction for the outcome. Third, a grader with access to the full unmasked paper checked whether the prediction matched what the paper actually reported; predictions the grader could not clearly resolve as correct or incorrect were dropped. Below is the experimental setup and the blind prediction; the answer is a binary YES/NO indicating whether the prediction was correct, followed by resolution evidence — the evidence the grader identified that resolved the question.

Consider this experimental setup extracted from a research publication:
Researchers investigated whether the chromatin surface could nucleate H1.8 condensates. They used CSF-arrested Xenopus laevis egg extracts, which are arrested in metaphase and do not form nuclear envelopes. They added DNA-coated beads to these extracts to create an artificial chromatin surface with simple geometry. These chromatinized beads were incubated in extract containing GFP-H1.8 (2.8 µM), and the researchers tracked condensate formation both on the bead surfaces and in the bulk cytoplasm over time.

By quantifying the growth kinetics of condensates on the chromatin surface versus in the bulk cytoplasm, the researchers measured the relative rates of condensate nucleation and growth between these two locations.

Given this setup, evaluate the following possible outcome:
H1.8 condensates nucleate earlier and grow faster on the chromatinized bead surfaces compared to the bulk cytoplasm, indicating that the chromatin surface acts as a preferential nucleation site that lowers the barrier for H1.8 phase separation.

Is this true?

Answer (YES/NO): YES